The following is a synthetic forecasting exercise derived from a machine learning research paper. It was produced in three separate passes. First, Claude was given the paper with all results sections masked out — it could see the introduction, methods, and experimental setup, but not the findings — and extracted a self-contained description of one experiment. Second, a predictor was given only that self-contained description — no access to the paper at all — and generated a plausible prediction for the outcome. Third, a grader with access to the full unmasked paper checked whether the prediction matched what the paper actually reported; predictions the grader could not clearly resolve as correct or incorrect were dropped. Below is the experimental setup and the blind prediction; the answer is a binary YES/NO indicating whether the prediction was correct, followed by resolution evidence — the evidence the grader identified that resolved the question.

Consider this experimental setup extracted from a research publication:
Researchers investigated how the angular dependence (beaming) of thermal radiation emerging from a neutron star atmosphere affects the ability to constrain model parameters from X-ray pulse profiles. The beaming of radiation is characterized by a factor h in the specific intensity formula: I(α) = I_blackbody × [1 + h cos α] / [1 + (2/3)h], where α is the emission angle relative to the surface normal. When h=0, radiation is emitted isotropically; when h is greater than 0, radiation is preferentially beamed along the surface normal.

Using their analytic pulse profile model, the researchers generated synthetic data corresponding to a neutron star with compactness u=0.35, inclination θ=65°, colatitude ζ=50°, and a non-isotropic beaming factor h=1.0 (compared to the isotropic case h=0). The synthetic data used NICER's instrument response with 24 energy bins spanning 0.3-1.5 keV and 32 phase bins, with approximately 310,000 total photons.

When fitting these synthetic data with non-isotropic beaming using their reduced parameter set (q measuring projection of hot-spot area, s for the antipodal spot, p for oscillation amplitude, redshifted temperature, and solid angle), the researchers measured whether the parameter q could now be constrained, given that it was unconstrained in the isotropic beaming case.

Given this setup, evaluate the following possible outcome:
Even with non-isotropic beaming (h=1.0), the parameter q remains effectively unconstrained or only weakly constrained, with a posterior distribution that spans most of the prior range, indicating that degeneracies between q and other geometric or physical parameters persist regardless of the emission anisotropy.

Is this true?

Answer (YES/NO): NO